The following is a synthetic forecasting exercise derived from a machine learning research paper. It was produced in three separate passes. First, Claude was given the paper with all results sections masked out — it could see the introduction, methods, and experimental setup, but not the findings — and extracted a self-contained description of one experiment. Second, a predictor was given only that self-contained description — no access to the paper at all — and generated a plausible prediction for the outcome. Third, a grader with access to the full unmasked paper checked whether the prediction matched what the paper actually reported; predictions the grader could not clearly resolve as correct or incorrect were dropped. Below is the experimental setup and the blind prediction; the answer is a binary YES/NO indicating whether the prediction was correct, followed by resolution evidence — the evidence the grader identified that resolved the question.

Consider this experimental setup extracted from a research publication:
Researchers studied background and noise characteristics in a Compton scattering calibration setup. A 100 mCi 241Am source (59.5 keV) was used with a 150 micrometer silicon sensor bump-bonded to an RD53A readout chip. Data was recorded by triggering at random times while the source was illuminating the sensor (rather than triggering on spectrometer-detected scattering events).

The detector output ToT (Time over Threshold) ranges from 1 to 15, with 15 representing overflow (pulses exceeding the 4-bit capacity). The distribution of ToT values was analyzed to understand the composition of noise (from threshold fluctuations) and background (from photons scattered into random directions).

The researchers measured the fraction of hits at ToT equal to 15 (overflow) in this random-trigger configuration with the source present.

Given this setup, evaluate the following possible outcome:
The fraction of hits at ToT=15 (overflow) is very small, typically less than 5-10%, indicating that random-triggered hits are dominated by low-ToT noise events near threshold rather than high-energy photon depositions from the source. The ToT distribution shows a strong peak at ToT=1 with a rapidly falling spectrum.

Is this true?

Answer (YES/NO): NO